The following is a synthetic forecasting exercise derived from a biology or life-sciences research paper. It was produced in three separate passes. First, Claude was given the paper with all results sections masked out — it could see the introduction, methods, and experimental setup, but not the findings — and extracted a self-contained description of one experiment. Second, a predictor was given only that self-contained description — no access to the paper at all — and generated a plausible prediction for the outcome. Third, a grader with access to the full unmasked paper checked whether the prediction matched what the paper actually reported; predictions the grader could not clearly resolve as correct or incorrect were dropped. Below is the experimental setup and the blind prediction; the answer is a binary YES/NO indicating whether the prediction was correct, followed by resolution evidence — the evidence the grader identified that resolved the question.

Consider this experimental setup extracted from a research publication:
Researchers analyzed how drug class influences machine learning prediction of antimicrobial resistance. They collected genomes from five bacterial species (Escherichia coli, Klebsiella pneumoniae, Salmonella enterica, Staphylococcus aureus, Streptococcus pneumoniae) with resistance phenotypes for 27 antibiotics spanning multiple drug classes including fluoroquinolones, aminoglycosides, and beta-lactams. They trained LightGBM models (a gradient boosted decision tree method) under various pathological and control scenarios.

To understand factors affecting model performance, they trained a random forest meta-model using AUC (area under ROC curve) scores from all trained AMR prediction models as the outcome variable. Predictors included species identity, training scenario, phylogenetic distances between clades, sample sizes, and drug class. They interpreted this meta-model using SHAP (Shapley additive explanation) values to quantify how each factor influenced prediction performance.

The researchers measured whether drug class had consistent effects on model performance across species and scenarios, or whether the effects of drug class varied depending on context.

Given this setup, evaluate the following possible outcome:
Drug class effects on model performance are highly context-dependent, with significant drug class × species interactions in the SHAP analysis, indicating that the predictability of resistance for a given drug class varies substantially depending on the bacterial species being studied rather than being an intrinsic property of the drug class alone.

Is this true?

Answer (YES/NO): YES